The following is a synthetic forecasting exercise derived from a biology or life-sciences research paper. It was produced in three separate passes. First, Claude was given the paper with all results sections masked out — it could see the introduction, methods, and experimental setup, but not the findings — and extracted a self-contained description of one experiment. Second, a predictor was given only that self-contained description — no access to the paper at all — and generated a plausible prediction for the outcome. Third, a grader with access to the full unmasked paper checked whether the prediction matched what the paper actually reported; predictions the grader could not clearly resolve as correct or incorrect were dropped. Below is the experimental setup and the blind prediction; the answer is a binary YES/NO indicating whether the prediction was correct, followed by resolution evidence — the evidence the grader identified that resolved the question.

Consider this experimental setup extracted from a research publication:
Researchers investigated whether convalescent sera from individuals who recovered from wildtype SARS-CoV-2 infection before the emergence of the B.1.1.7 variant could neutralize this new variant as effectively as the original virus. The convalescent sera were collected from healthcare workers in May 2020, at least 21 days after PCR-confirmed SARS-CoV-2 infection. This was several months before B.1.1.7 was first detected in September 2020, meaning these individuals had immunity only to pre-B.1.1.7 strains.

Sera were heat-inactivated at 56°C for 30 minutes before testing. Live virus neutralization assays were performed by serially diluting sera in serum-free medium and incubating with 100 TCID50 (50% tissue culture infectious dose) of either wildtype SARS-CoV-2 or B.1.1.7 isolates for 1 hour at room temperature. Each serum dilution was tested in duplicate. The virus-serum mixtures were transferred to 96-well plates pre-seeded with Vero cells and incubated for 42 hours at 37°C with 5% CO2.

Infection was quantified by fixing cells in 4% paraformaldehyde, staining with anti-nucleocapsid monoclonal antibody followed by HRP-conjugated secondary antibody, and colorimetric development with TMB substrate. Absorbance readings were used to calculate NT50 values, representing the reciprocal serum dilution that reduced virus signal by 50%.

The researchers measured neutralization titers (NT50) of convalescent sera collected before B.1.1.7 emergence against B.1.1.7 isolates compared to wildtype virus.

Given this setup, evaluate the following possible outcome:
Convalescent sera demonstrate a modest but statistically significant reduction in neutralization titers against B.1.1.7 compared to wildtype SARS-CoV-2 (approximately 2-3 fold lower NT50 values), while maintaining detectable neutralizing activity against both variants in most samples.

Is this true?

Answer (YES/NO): NO